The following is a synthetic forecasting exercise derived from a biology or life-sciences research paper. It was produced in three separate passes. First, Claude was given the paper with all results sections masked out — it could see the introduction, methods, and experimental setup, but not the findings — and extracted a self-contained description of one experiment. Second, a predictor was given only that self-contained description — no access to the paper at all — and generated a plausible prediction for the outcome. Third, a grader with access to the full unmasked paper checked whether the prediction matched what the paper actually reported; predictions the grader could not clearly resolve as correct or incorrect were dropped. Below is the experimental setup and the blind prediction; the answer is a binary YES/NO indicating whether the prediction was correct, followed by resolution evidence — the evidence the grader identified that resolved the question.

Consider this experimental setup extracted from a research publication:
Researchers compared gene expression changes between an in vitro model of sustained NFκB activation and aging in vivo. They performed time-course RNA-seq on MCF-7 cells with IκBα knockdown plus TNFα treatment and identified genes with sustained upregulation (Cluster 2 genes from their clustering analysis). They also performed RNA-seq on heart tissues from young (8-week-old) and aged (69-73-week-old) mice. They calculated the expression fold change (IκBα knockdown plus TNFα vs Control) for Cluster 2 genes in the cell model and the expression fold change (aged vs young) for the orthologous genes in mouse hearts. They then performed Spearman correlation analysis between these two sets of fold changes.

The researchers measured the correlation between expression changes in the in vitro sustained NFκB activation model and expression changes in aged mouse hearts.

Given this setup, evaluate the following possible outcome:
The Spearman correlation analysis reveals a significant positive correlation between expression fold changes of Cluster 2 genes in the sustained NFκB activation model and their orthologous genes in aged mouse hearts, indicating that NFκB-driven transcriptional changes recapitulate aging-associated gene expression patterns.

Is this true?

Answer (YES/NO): YES